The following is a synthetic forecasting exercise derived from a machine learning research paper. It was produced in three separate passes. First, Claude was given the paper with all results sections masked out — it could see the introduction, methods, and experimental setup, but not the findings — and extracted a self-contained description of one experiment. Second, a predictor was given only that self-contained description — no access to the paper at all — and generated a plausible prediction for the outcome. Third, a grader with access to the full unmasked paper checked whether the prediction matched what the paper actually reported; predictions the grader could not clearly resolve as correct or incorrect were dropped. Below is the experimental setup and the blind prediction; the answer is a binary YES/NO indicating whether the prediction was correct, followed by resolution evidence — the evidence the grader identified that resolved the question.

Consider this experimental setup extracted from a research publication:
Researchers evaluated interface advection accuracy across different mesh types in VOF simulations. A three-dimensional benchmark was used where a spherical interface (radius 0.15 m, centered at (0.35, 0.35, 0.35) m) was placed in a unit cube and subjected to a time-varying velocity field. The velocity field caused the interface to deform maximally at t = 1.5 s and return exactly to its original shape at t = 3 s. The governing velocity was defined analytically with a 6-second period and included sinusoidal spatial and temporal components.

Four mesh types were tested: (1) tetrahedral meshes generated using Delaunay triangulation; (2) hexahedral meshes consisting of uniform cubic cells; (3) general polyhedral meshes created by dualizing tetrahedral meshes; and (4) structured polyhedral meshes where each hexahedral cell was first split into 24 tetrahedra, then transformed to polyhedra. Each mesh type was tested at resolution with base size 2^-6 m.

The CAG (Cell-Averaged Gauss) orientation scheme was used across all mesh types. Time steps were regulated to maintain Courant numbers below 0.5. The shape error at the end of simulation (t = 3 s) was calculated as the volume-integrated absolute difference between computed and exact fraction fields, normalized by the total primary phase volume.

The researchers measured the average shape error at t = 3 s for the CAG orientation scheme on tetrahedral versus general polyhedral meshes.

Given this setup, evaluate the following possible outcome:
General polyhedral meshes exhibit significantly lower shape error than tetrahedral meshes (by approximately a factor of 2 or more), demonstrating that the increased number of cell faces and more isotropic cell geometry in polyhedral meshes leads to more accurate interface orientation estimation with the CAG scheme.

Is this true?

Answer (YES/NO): NO